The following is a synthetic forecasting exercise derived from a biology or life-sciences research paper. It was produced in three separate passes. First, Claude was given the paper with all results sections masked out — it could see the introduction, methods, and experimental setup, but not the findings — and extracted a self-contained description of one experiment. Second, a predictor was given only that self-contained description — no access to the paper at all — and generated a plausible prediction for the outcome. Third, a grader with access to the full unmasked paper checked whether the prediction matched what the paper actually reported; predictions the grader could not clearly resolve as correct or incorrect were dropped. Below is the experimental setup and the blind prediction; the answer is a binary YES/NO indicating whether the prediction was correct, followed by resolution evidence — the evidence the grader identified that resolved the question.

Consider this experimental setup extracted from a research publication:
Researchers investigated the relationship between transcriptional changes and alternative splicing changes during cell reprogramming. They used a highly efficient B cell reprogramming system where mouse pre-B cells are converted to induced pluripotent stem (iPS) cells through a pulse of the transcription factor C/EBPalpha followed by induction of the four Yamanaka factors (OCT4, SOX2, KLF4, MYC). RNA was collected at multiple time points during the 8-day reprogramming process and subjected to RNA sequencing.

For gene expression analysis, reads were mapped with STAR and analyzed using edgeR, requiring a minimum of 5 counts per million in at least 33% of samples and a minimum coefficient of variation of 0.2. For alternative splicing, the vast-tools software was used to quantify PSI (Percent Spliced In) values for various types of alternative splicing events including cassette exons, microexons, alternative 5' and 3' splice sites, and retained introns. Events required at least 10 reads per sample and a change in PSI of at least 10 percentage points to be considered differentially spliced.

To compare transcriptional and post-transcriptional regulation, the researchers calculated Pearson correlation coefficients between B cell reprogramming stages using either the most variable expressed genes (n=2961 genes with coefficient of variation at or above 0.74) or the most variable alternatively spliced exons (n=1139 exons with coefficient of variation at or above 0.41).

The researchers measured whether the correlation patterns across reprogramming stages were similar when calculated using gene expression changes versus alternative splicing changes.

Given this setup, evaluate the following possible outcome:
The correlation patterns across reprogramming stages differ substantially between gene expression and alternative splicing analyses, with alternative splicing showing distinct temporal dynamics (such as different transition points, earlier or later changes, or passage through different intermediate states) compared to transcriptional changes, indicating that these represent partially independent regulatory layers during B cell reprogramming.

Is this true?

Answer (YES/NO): NO